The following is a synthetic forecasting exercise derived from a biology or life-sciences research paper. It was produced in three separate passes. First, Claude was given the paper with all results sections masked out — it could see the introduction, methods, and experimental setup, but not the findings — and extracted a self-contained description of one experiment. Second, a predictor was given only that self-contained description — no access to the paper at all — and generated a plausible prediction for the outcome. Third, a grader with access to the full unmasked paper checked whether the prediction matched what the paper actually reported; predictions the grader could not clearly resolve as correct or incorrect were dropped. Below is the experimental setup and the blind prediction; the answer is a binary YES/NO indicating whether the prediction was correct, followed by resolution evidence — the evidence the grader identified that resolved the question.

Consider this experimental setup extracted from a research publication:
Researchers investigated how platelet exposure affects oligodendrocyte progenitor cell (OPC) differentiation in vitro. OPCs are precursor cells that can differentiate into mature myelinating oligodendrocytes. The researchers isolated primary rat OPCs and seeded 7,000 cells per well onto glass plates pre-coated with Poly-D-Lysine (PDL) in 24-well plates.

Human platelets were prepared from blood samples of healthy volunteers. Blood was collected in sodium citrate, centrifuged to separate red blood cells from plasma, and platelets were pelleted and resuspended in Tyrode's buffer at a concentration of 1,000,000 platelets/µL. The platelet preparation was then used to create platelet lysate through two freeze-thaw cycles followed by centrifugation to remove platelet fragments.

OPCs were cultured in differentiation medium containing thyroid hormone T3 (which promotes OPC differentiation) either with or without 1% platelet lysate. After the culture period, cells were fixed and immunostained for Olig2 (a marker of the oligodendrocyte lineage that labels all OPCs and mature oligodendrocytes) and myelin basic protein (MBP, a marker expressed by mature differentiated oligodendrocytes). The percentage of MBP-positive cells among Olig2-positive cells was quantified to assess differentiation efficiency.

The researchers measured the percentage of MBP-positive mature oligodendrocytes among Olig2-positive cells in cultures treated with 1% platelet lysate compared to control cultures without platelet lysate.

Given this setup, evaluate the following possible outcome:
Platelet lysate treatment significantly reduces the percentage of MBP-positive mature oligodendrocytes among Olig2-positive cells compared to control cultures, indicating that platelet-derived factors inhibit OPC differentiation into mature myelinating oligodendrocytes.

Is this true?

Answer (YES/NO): NO